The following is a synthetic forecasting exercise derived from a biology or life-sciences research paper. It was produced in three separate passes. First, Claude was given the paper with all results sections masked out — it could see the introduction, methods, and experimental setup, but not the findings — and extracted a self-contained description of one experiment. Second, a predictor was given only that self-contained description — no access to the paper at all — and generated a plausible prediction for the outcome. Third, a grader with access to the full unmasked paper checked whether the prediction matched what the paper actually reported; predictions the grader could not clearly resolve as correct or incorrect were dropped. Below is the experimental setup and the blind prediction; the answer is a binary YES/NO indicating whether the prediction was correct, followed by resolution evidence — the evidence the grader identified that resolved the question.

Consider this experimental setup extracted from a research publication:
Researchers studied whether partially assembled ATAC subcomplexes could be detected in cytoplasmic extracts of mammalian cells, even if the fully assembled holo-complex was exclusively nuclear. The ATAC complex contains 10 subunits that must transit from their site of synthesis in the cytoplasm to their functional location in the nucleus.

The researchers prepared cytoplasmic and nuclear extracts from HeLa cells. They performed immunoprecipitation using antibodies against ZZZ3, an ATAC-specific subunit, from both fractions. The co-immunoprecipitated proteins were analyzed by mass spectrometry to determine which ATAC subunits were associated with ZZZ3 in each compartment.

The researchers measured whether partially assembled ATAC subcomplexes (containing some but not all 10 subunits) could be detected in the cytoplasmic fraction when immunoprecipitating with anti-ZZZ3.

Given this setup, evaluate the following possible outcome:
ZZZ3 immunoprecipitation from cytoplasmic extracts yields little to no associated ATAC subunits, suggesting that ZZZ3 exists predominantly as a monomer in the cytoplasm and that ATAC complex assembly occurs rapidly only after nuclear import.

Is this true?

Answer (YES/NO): NO